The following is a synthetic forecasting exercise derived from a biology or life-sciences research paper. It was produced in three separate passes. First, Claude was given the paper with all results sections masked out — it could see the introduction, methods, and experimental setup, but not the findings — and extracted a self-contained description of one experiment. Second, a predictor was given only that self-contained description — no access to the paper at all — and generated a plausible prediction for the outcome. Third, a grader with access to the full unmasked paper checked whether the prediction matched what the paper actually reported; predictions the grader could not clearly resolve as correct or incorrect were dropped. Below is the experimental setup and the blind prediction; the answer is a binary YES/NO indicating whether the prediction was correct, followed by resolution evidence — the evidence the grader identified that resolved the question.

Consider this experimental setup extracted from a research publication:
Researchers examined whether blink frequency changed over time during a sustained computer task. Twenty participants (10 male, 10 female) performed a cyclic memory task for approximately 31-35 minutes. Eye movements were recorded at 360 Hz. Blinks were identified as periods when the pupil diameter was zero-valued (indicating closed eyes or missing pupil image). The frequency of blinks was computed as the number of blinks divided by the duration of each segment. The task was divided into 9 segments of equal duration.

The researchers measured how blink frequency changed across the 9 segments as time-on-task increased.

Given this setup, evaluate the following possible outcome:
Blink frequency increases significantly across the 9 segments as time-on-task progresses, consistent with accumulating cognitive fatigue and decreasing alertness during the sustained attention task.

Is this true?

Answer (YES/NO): NO